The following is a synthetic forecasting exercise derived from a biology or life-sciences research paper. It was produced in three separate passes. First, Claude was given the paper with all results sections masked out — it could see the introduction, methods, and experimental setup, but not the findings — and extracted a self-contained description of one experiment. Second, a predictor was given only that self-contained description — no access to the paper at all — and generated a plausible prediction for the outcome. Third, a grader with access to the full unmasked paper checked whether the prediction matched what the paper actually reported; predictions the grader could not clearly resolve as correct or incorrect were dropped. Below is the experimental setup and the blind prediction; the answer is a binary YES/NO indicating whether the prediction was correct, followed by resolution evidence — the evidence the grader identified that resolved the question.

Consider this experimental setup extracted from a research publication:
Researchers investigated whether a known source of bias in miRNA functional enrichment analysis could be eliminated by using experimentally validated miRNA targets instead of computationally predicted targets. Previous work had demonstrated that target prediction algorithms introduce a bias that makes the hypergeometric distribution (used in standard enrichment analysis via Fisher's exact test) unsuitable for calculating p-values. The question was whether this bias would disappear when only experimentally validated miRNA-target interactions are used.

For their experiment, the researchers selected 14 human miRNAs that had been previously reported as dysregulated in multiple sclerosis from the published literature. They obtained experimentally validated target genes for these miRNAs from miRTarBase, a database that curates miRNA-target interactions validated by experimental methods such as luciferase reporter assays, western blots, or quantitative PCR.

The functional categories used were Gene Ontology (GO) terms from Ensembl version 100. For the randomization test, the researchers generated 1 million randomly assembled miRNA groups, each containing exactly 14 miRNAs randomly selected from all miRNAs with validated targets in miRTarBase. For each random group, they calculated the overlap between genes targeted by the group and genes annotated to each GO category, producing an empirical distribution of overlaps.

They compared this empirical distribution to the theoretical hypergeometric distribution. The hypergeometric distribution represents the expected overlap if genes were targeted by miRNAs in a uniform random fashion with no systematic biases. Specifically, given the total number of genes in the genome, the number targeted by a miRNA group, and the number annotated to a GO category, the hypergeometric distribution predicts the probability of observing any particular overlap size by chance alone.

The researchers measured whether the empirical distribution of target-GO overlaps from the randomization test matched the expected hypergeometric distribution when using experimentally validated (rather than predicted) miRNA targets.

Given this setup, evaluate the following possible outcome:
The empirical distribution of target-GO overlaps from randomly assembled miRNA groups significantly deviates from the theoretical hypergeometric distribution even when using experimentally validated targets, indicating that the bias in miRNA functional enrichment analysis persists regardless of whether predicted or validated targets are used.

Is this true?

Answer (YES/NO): YES